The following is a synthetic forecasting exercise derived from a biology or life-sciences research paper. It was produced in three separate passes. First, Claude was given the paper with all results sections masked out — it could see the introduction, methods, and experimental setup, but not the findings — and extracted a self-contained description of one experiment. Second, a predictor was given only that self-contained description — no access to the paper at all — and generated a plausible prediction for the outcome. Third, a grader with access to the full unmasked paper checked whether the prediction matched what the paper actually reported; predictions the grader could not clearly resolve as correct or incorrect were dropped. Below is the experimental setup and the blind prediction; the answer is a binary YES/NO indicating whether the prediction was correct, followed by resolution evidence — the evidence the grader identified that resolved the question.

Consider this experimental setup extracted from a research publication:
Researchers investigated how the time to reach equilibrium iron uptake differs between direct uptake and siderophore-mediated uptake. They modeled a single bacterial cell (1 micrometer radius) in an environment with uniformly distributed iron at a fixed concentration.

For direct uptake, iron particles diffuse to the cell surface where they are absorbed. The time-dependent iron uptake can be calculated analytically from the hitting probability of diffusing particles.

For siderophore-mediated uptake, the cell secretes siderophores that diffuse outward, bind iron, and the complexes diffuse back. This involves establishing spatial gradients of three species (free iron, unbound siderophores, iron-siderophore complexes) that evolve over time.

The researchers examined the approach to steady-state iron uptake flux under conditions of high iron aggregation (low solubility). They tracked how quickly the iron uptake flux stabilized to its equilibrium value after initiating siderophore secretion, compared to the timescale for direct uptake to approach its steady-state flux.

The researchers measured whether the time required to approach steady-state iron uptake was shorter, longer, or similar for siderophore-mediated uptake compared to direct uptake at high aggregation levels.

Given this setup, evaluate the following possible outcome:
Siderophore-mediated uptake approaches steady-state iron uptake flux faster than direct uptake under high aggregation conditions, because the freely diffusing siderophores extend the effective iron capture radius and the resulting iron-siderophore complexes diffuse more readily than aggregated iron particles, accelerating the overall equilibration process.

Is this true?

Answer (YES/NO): NO